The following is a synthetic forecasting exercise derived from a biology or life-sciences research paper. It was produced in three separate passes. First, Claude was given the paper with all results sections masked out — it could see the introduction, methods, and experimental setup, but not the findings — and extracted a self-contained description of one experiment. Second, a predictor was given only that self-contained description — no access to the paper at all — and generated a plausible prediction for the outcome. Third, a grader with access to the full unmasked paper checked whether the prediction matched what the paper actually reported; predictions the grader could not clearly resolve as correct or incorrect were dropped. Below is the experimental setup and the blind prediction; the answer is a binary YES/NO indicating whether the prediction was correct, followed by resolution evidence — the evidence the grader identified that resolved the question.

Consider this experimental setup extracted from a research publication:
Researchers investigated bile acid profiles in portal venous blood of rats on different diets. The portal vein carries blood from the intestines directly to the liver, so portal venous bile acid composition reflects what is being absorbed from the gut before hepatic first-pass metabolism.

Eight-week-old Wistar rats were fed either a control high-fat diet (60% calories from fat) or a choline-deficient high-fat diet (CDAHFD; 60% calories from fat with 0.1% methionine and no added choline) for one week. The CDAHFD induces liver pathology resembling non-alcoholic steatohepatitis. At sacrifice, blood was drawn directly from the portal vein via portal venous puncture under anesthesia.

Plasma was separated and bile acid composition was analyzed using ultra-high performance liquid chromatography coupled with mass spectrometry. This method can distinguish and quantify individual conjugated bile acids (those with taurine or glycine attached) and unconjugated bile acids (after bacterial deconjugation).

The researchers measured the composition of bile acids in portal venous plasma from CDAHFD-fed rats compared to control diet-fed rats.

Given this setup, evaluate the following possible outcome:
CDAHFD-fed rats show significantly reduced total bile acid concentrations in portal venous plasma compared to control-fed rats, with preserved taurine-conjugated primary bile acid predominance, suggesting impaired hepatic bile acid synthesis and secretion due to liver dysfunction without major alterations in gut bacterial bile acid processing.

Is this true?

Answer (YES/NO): NO